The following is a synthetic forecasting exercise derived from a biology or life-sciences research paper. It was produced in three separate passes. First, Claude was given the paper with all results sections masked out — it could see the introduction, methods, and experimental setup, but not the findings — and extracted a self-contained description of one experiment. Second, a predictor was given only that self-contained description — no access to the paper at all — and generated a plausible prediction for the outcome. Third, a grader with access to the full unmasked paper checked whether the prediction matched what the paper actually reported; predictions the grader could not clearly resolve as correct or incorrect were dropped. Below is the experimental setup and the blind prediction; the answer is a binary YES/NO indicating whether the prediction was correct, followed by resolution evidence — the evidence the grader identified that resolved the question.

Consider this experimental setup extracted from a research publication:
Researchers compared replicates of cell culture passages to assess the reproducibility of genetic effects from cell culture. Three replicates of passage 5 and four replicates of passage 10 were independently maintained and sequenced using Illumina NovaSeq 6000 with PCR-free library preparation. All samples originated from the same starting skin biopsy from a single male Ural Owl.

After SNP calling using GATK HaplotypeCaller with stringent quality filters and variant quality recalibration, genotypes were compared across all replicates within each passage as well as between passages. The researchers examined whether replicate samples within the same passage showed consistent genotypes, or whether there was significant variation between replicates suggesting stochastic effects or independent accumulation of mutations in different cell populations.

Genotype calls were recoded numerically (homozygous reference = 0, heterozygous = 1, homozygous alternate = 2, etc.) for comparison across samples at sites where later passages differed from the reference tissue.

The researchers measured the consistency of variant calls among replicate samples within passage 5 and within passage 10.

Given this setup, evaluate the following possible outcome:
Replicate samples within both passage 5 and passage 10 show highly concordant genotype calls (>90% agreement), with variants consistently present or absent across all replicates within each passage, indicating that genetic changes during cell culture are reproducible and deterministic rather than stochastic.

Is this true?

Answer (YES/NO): NO